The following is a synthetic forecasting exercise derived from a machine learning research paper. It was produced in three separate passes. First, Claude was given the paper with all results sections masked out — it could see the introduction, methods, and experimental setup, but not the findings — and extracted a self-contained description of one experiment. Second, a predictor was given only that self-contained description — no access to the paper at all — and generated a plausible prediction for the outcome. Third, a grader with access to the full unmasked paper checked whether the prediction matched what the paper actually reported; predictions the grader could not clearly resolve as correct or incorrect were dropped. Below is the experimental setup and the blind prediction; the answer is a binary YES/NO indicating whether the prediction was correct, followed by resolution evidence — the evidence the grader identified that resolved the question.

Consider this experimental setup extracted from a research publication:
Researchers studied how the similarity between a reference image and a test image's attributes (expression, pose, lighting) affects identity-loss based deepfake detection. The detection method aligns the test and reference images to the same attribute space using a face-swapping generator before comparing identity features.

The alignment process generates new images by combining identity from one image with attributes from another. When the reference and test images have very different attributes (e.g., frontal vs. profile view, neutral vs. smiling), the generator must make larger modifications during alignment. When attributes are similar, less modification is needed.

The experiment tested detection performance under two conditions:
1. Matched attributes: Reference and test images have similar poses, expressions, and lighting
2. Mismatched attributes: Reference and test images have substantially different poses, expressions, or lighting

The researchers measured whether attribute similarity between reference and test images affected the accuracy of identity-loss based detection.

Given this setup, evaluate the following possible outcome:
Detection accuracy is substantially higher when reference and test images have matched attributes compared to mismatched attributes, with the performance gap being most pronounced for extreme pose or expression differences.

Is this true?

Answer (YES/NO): NO